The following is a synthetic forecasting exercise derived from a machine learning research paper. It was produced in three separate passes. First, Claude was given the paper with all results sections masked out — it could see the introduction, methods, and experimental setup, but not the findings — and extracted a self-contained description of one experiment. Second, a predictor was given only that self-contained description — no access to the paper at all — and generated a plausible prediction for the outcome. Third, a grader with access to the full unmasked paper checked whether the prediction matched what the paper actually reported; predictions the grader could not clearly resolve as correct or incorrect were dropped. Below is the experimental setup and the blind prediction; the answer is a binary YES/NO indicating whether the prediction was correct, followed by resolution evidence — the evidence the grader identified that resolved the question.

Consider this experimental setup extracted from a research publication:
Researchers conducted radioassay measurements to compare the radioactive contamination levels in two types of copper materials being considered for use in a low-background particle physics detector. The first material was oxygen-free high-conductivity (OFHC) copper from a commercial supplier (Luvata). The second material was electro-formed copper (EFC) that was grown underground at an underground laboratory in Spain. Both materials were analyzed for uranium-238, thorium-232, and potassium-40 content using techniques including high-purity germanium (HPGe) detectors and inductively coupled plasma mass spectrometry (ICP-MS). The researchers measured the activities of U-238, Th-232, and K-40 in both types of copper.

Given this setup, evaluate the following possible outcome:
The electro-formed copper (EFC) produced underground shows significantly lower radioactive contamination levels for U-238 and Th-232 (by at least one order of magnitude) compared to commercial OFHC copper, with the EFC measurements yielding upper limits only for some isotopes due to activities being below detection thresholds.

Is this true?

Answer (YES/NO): NO